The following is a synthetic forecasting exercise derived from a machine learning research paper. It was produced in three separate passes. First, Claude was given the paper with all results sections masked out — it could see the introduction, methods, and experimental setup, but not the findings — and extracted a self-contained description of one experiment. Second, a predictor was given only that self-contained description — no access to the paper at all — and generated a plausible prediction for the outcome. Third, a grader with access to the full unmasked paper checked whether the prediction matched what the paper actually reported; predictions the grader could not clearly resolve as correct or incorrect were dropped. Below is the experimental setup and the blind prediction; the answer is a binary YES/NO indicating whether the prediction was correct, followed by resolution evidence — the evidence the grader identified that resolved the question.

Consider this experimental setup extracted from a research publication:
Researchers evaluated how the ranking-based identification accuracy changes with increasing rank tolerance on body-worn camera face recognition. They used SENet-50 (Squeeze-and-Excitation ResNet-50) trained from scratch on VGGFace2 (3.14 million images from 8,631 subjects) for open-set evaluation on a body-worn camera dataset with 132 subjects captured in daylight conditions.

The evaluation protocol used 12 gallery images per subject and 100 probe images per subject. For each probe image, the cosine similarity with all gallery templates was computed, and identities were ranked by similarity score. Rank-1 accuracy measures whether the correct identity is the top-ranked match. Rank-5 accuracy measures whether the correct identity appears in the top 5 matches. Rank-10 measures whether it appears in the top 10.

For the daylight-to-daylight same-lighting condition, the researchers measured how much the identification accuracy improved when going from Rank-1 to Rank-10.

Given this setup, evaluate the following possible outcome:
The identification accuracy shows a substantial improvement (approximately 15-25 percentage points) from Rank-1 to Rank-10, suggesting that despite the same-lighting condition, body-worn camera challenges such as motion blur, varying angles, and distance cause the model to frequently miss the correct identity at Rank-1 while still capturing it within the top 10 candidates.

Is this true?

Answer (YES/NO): NO